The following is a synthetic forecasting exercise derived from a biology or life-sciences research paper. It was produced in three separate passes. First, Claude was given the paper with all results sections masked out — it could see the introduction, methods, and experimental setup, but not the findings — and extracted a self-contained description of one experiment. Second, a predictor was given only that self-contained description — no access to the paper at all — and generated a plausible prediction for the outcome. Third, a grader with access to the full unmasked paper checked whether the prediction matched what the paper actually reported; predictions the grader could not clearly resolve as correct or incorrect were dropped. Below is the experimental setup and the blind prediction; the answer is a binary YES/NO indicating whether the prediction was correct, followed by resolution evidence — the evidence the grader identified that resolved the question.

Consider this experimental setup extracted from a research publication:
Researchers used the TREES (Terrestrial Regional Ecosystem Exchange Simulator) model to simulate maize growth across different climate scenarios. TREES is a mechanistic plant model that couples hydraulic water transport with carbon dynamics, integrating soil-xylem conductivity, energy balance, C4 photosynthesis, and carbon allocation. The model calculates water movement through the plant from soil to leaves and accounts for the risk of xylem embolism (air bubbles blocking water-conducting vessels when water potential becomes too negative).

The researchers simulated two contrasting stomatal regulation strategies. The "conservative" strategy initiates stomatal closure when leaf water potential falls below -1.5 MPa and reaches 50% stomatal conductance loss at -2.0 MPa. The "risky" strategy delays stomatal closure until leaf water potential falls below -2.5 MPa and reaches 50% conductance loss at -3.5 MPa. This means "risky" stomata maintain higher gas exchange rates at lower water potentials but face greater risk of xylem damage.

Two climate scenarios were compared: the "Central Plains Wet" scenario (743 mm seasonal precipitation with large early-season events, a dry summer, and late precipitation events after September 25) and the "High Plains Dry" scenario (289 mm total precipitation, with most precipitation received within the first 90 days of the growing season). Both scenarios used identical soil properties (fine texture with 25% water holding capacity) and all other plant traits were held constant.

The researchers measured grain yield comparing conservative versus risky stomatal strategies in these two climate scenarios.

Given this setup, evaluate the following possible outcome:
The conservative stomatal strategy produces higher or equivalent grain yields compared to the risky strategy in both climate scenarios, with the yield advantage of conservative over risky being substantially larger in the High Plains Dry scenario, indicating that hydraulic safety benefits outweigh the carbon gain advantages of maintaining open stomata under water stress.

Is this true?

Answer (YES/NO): NO